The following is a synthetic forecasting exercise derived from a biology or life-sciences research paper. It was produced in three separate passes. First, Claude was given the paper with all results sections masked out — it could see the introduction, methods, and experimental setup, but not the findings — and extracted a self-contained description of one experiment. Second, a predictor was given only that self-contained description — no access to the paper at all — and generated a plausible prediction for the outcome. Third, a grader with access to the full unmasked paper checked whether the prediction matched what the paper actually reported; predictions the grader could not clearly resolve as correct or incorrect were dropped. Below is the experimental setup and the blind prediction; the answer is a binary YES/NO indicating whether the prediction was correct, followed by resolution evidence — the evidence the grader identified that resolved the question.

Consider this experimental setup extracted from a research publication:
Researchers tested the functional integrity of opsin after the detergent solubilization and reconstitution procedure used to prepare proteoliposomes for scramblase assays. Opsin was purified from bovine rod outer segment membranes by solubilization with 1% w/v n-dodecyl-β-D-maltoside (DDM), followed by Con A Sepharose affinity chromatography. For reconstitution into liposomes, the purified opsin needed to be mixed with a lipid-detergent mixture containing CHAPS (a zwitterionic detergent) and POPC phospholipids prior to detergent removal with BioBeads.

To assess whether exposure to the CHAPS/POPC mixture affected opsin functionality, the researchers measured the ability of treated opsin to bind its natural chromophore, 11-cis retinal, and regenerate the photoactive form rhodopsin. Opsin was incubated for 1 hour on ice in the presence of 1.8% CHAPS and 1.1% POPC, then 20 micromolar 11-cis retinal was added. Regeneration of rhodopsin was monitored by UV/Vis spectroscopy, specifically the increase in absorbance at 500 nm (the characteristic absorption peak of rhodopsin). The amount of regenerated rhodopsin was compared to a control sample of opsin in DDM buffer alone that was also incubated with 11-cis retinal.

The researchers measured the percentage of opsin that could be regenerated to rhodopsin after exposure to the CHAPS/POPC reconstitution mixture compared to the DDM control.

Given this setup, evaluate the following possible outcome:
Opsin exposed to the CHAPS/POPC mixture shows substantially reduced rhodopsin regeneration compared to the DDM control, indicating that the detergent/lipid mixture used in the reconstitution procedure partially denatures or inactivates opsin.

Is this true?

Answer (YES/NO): NO